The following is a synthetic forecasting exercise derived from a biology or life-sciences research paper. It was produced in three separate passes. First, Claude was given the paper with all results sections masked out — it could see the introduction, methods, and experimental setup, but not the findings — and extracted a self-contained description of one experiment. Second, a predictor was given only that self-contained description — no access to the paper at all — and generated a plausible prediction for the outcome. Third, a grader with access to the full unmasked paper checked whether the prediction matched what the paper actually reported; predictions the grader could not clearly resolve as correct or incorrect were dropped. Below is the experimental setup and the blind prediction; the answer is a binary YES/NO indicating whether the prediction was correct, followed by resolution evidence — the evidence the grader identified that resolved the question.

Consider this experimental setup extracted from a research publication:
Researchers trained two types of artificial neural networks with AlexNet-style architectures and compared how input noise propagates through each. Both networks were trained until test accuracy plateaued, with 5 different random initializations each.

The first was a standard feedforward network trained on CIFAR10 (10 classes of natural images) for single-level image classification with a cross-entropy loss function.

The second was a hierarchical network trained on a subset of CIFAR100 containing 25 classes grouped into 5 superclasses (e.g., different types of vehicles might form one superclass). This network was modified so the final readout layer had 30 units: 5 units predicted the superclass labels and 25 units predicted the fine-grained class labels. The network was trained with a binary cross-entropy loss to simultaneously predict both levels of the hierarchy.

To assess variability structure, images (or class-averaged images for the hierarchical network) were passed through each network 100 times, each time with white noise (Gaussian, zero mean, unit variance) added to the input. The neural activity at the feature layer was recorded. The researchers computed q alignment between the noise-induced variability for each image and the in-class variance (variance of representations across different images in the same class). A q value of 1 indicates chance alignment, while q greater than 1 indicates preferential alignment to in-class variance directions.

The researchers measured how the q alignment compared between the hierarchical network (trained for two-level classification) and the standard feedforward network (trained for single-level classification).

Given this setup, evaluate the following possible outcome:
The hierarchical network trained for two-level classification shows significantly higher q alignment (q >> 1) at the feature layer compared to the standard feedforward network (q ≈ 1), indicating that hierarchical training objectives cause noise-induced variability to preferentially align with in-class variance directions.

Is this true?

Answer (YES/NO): NO